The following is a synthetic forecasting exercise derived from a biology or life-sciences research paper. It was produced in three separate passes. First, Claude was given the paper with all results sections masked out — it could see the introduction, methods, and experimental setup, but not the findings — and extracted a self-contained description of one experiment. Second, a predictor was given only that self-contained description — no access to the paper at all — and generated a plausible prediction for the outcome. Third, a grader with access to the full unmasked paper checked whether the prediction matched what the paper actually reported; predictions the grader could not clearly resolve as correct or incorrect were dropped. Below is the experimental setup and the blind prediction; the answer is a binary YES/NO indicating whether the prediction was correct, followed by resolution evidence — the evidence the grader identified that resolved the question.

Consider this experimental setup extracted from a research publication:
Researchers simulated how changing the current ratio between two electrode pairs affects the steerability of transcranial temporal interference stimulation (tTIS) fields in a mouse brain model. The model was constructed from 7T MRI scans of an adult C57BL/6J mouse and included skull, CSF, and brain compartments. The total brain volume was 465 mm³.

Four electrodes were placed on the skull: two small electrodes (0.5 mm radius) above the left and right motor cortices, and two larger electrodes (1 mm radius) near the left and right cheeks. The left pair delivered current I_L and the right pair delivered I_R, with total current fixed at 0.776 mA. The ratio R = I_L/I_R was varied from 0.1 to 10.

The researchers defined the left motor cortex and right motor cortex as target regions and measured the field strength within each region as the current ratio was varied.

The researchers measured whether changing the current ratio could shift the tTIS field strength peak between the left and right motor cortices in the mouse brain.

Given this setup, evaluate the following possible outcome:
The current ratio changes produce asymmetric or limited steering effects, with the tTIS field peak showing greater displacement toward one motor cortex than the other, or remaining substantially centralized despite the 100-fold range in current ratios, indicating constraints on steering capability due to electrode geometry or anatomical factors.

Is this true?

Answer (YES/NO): NO